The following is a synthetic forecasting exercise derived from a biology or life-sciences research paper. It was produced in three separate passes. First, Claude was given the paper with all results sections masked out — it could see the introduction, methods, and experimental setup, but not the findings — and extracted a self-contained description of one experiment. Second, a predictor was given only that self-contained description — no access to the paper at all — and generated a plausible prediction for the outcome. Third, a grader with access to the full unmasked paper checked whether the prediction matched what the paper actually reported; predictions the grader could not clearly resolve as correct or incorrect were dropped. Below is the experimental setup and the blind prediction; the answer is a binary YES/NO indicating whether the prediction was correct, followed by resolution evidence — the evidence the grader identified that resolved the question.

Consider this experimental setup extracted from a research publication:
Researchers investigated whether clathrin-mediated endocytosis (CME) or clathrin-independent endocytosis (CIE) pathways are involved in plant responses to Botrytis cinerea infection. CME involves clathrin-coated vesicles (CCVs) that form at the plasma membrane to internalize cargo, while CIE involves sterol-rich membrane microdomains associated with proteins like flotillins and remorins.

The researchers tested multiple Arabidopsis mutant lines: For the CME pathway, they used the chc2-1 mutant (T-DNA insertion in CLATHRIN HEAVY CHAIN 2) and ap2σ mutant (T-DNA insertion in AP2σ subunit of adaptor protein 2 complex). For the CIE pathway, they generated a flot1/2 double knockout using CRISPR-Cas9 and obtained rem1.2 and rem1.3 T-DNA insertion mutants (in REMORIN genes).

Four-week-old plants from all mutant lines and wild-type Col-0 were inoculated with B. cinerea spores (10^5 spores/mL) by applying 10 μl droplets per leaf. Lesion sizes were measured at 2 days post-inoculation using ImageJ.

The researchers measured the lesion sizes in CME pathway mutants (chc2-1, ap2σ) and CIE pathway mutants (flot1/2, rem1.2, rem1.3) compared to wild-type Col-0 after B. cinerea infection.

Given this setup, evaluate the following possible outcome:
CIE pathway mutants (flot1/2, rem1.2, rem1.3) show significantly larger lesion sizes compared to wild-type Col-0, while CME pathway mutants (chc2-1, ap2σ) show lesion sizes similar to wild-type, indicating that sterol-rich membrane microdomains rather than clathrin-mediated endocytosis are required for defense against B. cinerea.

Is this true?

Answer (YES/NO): NO